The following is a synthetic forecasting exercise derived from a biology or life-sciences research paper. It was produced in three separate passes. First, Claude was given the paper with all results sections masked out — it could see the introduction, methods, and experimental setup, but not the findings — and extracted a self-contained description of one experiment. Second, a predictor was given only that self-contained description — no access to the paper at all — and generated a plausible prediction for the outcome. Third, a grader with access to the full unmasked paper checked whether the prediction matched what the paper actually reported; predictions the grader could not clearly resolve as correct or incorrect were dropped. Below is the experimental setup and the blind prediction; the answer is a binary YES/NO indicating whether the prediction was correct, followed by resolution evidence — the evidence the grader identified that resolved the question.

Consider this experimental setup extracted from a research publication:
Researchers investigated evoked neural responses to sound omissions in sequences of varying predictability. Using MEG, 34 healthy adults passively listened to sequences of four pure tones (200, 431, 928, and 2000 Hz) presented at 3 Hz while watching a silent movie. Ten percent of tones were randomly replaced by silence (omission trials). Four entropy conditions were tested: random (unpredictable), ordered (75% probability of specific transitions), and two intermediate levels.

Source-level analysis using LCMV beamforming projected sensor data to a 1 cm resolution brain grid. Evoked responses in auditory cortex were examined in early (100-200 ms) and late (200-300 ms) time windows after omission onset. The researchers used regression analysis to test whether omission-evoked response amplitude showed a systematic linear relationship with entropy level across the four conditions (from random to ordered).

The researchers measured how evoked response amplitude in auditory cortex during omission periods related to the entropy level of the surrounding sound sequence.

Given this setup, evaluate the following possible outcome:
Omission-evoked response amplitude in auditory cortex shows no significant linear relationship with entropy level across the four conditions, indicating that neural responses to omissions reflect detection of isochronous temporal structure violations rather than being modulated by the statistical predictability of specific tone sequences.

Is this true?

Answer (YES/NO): NO